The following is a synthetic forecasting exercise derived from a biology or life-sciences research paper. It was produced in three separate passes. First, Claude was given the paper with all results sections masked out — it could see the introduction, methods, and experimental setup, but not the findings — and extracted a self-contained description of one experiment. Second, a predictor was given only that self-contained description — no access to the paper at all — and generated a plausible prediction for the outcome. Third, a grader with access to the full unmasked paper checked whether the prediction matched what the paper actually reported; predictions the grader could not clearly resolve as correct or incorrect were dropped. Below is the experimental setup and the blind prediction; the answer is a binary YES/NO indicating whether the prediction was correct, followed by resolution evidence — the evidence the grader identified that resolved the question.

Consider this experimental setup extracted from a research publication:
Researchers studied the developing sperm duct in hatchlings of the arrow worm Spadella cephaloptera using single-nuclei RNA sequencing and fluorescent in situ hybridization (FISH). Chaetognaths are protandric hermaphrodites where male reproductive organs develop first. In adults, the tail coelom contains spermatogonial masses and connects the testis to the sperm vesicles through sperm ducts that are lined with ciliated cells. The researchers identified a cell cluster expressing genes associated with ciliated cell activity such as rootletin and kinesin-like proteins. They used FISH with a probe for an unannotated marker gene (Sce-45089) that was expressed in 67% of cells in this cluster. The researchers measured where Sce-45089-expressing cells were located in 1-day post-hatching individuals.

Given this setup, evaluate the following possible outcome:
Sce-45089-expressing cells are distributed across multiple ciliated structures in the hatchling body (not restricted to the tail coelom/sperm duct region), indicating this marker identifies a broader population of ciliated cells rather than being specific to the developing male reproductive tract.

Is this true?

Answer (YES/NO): NO